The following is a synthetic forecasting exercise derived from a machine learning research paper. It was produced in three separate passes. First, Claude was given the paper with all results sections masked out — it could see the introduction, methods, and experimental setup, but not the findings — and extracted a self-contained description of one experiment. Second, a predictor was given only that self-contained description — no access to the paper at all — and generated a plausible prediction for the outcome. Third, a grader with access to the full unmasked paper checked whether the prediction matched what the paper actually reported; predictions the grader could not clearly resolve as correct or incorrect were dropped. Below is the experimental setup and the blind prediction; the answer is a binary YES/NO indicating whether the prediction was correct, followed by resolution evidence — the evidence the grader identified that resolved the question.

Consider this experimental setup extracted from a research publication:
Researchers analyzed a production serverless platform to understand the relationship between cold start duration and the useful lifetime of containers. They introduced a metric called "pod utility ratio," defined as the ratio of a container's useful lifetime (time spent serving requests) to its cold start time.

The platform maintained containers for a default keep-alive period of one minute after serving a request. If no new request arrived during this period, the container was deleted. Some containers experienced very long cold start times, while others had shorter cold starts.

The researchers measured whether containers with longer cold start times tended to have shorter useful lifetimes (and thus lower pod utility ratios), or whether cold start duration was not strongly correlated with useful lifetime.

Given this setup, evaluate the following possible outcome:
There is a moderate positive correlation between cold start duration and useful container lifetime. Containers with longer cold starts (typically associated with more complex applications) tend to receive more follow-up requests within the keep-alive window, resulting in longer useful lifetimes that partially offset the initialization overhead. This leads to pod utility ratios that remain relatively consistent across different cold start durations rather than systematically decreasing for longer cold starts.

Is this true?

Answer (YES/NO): NO